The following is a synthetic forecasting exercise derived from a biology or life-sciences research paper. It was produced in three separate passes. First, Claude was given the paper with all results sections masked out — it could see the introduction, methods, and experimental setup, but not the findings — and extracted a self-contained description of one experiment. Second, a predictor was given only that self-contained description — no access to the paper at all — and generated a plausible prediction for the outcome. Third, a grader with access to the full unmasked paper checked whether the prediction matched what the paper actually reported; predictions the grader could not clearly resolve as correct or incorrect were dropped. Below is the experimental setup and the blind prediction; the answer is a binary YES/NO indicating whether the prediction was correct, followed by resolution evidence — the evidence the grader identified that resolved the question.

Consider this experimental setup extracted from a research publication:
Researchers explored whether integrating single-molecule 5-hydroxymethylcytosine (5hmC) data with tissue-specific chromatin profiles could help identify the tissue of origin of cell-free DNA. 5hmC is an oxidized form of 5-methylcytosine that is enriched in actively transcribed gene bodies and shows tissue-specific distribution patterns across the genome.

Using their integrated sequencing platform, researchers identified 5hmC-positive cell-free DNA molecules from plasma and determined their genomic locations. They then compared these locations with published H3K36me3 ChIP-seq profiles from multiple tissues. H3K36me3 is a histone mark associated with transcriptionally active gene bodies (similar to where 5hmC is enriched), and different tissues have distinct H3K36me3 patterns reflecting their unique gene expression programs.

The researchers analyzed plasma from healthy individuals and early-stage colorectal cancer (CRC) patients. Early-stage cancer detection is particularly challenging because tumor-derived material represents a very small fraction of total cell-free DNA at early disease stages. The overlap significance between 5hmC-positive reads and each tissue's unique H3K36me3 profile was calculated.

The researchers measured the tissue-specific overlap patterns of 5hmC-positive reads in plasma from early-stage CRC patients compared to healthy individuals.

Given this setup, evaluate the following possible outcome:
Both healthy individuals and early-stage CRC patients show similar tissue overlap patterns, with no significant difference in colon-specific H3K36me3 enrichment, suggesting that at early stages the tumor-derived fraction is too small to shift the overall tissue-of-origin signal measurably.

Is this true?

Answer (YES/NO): NO